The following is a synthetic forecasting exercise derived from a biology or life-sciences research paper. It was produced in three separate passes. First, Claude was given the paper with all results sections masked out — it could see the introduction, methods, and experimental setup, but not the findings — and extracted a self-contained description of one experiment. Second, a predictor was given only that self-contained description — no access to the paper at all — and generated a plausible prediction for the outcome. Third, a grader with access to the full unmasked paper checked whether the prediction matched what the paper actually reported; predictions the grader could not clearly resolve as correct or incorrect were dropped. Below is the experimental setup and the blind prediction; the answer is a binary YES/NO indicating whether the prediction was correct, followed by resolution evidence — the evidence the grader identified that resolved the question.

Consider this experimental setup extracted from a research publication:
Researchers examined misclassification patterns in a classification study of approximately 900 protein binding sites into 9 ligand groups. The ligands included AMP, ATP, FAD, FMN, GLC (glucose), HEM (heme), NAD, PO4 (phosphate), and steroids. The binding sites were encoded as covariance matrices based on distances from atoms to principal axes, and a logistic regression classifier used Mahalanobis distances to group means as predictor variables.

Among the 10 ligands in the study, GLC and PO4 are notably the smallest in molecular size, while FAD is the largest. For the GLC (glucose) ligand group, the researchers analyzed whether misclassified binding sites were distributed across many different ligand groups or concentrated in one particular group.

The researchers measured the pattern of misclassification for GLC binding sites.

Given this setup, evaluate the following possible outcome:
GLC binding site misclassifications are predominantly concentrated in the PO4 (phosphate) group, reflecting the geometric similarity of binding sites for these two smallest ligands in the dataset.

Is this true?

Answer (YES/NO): YES